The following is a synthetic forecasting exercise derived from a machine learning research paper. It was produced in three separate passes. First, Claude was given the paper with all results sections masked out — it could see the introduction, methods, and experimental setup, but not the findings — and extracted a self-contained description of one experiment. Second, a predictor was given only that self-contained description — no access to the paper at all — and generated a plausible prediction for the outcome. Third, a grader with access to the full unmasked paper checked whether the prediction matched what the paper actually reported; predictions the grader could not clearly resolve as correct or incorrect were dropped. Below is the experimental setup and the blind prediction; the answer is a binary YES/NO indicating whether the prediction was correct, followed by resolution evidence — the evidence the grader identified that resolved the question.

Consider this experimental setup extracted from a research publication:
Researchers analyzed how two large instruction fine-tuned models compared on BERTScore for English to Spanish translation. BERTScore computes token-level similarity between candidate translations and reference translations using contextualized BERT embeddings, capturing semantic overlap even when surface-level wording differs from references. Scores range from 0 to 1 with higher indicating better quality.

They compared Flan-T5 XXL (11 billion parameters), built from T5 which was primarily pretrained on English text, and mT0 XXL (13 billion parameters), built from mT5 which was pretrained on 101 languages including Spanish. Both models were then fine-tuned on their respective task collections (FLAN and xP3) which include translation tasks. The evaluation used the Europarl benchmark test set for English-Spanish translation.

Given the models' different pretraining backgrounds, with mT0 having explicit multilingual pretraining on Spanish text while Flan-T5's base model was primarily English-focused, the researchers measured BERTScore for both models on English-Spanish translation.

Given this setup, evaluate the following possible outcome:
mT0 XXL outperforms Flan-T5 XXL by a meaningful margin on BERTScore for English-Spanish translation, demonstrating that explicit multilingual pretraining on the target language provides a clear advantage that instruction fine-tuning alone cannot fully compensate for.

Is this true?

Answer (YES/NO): NO